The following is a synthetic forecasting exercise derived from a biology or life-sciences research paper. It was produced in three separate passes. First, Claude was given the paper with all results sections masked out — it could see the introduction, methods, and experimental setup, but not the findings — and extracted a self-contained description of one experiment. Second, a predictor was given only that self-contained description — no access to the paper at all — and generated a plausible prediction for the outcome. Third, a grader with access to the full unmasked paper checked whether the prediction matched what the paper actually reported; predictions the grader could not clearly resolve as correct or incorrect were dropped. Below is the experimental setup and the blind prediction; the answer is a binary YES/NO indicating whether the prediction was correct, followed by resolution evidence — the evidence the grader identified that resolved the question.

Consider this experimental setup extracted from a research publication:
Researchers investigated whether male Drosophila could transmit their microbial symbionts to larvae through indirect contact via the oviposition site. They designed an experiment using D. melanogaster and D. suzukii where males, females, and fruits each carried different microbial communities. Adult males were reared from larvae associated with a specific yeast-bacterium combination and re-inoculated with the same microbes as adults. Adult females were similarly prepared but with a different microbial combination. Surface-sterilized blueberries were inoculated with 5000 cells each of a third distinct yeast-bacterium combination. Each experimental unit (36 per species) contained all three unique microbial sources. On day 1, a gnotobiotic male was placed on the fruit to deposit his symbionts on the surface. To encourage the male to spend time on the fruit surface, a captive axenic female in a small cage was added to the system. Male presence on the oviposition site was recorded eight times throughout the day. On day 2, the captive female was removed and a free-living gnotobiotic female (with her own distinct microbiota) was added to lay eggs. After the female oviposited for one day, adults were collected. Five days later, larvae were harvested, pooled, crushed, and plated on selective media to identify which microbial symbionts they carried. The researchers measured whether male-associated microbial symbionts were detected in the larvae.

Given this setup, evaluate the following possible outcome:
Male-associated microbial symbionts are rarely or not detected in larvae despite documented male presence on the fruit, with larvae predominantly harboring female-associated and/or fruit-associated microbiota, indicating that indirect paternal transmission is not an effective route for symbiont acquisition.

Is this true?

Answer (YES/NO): NO